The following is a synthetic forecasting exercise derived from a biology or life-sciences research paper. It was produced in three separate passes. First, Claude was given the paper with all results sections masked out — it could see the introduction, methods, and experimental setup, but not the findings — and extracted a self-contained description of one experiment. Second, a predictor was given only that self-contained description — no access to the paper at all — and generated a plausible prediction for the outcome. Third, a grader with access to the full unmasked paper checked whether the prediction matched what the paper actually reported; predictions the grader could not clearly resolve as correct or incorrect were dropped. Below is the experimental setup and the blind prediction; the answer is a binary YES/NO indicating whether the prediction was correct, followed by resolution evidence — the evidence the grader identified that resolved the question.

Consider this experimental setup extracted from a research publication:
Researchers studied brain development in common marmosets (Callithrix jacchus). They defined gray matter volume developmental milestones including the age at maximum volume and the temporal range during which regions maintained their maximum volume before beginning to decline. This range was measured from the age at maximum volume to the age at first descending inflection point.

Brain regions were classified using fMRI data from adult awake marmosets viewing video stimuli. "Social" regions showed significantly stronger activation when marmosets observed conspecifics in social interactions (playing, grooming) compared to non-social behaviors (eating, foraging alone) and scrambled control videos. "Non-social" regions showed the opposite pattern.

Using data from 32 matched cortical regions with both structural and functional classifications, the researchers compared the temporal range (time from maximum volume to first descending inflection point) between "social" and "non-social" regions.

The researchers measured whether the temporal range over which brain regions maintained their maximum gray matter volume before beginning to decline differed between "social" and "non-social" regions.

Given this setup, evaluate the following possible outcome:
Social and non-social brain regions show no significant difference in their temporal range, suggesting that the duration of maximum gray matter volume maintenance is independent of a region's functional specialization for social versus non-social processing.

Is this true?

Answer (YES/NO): NO